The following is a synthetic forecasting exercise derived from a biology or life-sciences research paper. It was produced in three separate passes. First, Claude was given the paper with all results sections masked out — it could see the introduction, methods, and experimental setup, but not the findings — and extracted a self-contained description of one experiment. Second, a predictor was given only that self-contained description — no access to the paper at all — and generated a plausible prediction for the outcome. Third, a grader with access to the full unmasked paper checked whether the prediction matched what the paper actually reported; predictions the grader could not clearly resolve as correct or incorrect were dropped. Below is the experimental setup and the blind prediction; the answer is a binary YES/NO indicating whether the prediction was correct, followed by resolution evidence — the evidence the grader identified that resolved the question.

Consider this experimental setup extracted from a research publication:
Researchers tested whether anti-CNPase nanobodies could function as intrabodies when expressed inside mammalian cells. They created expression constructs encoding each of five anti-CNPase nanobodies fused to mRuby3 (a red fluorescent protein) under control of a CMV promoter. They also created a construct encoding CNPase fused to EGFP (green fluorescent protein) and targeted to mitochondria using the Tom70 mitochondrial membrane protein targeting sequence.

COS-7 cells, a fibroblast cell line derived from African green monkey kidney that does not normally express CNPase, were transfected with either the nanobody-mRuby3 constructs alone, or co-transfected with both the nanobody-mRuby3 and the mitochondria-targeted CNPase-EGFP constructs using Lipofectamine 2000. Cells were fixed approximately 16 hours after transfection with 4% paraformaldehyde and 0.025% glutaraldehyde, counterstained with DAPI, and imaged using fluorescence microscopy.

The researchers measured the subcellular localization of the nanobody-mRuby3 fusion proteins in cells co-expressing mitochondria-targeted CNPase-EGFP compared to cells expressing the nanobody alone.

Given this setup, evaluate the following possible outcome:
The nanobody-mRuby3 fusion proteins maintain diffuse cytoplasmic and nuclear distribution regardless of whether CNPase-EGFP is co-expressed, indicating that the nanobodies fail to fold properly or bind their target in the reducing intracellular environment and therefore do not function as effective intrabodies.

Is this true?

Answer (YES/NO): NO